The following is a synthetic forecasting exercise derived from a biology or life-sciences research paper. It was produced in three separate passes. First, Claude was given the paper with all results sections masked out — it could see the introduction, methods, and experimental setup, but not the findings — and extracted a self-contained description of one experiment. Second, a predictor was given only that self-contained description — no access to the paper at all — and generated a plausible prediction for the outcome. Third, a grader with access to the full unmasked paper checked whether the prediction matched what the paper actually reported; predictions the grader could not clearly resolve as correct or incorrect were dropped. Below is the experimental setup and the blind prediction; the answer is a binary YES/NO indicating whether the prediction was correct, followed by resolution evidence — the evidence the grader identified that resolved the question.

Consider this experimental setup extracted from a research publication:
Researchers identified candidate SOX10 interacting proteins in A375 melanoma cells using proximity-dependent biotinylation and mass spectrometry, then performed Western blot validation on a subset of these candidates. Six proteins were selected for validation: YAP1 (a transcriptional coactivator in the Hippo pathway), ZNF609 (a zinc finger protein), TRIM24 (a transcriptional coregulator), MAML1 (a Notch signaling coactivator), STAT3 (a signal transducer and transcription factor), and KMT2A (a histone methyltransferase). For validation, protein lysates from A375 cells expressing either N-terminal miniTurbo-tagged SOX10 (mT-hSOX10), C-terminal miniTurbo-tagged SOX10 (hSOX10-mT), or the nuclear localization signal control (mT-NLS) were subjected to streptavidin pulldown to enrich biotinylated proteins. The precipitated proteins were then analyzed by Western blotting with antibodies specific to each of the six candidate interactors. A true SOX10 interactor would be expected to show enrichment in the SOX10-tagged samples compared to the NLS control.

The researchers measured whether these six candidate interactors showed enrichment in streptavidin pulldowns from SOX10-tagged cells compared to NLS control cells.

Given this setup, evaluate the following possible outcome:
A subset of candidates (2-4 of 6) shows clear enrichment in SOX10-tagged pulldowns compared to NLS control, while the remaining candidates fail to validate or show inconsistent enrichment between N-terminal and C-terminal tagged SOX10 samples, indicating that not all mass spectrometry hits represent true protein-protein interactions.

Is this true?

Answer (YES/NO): NO